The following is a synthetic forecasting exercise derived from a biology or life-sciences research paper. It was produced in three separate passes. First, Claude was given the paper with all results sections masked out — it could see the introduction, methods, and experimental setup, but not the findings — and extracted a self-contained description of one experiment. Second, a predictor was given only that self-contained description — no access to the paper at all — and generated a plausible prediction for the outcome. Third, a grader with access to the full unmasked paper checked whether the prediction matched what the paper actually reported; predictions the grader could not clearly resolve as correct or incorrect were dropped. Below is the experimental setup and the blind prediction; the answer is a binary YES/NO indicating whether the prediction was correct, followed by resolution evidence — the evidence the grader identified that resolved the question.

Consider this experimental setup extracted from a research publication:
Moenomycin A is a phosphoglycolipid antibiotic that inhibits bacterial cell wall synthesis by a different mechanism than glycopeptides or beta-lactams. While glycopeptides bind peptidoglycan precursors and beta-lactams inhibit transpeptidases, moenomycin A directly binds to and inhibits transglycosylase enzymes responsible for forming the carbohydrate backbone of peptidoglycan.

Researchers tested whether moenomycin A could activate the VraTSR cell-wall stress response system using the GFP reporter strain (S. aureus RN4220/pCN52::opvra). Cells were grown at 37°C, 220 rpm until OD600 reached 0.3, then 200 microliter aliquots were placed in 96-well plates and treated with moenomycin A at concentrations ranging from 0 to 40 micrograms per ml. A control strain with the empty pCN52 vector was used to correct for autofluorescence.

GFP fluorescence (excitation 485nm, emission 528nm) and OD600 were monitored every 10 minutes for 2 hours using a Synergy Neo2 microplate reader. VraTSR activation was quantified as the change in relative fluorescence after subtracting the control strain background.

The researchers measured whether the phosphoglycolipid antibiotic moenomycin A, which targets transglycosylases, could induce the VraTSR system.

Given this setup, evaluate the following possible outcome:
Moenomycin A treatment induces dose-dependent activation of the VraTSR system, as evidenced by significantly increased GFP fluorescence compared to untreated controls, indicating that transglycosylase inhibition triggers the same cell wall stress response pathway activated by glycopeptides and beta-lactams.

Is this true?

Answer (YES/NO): NO